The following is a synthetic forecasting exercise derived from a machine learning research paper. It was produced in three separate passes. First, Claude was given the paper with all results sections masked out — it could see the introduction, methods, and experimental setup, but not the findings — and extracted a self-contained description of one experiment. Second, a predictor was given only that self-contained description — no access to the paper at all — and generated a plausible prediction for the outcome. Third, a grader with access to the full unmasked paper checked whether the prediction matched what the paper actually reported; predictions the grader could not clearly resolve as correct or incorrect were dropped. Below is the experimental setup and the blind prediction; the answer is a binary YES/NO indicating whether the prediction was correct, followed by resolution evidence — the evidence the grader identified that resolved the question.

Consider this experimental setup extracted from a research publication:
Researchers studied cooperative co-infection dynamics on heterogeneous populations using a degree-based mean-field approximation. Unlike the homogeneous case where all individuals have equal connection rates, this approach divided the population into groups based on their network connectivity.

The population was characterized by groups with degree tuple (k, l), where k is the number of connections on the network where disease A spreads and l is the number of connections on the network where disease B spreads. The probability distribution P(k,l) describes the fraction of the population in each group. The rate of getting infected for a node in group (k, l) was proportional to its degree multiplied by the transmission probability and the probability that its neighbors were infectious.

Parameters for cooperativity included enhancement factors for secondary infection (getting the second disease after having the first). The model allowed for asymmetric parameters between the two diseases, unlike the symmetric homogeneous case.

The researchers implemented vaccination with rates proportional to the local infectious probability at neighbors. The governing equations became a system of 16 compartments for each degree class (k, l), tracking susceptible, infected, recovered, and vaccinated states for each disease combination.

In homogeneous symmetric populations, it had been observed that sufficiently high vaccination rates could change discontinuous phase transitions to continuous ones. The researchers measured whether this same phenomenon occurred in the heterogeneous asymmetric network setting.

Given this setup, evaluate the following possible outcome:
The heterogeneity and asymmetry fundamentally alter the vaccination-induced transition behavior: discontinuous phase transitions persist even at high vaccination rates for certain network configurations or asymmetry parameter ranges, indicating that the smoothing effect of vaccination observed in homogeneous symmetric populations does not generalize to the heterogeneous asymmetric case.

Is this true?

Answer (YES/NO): NO